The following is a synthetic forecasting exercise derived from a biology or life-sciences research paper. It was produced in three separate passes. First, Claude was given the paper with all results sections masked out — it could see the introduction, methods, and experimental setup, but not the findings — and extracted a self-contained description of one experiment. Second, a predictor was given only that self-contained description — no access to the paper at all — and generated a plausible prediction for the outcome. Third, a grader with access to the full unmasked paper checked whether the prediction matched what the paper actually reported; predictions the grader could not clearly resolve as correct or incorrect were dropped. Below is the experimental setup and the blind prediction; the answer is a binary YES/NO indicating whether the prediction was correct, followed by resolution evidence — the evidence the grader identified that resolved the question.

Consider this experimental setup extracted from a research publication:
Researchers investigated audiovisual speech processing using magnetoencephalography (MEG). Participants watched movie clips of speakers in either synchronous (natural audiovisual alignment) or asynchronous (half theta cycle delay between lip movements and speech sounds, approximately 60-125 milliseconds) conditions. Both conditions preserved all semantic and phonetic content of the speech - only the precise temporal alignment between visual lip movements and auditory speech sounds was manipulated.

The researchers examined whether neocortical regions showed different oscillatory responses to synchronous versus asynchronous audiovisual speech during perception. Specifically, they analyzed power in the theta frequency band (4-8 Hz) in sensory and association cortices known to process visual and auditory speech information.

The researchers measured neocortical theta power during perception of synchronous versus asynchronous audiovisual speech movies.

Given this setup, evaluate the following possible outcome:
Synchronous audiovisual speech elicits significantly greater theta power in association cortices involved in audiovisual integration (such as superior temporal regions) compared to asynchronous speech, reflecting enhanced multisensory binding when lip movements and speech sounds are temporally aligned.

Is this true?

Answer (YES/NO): YES